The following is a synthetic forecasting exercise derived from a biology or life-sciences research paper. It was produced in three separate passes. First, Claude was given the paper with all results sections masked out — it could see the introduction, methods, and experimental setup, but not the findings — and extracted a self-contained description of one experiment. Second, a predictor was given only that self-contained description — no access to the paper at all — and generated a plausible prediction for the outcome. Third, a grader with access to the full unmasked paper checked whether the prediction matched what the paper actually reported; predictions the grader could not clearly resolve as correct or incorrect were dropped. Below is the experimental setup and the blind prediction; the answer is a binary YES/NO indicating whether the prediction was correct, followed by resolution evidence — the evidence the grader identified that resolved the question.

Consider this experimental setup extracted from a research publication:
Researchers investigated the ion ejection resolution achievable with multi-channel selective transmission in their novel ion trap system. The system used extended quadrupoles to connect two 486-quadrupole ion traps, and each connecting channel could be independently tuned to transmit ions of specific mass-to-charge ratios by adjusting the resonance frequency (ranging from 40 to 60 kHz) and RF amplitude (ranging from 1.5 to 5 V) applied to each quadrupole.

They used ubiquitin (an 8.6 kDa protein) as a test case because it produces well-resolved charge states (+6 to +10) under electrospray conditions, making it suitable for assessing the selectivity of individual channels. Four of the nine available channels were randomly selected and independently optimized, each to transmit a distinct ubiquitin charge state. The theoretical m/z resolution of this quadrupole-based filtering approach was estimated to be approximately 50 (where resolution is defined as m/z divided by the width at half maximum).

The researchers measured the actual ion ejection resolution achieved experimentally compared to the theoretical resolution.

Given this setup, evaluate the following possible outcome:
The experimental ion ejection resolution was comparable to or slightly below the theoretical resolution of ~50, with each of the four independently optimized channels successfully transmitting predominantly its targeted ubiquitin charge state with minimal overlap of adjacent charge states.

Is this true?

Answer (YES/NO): NO